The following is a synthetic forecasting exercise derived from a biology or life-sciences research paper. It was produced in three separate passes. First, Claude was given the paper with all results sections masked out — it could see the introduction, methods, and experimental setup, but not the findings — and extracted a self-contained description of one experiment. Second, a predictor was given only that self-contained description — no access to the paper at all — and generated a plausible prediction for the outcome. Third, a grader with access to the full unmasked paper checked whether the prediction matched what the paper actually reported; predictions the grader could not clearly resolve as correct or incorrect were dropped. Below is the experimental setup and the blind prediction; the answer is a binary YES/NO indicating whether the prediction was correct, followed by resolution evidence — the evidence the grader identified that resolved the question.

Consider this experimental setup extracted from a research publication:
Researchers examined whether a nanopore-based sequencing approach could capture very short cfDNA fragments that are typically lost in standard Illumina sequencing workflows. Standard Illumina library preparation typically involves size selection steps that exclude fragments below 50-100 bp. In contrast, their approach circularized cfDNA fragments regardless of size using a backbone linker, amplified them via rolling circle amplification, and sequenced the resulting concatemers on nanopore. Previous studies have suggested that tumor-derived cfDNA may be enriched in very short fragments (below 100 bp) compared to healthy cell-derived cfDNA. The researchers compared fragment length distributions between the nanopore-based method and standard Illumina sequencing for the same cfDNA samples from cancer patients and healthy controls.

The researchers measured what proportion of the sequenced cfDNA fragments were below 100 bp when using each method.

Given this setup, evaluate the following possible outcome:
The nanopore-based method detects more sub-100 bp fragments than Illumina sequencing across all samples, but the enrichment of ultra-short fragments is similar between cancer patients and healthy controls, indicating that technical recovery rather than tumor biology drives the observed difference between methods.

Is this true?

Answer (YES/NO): NO